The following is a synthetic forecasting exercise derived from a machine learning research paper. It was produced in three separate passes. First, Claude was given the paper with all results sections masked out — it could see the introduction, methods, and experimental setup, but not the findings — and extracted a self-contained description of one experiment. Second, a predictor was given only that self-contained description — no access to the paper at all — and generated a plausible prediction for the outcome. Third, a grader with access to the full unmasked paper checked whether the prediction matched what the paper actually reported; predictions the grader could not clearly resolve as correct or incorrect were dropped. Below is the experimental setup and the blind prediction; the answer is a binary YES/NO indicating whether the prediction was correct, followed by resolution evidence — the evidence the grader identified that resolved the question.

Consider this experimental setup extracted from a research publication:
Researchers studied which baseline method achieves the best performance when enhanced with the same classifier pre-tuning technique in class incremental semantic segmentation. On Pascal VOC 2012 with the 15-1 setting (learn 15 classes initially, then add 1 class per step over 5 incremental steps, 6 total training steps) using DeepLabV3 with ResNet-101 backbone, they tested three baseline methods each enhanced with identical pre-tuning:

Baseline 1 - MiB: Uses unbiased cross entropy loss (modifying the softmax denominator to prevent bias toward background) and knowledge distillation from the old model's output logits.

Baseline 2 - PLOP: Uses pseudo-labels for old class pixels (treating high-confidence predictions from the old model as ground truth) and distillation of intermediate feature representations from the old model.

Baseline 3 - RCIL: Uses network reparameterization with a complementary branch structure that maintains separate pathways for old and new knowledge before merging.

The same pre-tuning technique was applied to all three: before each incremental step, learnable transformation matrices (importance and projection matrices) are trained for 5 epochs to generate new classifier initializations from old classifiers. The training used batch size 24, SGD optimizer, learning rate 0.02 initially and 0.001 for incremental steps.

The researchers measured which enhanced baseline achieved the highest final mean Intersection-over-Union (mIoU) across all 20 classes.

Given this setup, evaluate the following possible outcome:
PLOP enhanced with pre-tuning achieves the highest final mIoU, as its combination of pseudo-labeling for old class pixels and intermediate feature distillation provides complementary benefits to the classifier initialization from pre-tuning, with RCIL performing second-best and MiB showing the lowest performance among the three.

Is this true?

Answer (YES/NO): YES